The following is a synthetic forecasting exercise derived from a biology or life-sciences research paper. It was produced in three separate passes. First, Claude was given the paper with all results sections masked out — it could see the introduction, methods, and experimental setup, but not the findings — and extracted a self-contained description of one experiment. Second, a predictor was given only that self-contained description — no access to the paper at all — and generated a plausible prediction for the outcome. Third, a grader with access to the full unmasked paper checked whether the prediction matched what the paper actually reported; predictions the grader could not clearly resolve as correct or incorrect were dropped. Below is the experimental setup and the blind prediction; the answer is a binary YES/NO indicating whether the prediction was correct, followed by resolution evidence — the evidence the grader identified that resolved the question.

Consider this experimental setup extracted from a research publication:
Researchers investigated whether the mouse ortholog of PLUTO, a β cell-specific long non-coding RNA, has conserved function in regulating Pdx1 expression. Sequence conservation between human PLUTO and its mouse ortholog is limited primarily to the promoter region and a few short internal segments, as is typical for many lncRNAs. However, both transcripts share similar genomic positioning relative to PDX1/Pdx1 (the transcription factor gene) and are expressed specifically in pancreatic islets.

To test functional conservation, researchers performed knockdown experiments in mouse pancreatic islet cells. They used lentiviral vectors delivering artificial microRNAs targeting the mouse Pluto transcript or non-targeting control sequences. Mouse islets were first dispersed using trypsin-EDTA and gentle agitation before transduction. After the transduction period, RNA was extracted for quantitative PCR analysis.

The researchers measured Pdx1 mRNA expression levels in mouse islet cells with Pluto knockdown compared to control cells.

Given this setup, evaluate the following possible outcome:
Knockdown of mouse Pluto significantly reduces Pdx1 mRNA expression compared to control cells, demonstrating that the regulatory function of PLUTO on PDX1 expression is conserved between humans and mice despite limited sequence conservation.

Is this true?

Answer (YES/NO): YES